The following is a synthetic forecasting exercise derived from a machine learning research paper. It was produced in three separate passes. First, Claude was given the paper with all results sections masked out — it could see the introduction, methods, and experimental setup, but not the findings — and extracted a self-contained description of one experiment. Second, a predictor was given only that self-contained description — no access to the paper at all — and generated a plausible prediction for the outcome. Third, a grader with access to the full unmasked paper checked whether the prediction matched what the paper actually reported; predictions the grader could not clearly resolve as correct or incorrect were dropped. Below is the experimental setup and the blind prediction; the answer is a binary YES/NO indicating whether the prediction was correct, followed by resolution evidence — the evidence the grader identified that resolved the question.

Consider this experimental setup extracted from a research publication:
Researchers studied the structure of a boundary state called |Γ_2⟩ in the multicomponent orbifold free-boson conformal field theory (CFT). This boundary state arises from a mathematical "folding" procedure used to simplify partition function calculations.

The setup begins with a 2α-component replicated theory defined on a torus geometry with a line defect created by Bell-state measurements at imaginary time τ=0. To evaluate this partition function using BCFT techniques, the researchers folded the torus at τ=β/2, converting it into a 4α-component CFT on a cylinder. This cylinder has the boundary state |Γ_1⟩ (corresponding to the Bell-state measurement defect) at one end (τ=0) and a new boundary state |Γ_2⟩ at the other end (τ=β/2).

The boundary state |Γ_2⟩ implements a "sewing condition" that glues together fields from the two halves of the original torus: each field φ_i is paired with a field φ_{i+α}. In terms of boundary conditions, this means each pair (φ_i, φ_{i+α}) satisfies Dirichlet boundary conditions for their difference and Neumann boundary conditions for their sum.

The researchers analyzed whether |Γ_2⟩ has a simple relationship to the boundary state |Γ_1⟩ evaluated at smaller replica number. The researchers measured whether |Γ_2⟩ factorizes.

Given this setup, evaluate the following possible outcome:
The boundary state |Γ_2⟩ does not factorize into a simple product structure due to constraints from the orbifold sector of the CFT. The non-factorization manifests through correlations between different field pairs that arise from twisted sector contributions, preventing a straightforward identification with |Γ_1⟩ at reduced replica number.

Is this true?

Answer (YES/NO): NO